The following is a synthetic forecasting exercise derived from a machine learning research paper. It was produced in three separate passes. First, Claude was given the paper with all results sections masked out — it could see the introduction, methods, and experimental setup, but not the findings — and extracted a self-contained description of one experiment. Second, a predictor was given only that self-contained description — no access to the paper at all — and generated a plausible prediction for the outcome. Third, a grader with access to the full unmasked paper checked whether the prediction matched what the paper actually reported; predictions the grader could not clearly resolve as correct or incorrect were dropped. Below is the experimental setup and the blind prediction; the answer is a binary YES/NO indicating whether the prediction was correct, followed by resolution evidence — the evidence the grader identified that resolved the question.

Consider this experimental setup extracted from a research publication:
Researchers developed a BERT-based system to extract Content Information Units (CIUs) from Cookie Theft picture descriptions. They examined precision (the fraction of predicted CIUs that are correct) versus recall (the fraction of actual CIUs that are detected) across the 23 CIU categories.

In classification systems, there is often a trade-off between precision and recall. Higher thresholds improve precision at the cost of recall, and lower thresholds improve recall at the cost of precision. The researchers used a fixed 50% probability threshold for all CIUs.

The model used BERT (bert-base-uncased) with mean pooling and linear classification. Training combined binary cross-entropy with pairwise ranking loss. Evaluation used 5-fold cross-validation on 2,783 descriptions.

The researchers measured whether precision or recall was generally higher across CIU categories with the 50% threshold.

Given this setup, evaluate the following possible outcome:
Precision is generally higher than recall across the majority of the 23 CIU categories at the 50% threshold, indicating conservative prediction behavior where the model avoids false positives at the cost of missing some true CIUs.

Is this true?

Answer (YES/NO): NO